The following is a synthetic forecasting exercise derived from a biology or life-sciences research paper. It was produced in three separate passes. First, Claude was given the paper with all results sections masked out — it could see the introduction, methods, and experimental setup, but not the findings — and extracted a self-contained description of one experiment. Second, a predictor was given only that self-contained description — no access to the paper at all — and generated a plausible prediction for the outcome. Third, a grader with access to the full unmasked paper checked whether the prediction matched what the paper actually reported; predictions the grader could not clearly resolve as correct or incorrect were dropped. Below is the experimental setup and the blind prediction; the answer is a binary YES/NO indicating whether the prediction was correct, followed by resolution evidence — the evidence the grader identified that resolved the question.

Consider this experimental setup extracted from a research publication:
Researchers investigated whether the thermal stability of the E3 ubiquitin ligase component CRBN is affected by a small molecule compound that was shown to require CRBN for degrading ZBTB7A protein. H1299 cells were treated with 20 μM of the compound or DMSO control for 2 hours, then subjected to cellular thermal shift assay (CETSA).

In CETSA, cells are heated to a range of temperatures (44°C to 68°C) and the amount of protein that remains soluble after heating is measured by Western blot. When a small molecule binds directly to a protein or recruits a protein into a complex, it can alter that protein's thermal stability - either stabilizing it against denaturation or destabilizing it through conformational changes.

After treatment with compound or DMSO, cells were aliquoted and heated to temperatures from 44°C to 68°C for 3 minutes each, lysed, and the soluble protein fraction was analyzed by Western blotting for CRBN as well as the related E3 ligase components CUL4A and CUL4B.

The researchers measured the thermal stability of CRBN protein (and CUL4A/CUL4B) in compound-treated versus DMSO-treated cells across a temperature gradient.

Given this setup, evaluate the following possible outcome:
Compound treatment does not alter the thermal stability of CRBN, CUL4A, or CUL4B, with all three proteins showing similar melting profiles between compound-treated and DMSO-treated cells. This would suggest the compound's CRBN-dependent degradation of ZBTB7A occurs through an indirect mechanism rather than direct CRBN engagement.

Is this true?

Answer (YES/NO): NO